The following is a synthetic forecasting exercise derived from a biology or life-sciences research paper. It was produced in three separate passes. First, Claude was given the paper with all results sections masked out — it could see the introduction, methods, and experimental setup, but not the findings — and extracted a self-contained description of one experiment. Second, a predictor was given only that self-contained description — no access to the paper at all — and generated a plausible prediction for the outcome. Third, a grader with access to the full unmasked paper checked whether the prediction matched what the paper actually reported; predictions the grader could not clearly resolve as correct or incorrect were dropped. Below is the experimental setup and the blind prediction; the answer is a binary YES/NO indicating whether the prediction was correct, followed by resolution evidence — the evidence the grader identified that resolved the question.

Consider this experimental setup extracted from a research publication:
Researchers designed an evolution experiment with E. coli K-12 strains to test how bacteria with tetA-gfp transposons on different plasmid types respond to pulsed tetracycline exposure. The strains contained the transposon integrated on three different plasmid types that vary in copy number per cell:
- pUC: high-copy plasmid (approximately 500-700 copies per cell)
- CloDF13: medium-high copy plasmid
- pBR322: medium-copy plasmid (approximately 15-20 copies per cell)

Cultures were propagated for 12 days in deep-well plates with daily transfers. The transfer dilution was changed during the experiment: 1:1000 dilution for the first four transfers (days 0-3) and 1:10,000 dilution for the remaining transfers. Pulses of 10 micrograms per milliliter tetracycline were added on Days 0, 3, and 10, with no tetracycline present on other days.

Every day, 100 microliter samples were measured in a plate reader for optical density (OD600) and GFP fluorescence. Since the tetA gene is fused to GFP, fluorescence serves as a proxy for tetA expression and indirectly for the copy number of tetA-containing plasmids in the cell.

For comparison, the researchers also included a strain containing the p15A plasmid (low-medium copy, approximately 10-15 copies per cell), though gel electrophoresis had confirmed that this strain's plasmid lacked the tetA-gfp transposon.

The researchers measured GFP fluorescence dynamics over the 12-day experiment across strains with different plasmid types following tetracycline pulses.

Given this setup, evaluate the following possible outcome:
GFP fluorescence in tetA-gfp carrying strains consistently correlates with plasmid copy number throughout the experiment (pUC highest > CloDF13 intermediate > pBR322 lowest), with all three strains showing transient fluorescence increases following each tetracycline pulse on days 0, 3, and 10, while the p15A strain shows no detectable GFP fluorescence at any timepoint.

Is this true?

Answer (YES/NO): NO